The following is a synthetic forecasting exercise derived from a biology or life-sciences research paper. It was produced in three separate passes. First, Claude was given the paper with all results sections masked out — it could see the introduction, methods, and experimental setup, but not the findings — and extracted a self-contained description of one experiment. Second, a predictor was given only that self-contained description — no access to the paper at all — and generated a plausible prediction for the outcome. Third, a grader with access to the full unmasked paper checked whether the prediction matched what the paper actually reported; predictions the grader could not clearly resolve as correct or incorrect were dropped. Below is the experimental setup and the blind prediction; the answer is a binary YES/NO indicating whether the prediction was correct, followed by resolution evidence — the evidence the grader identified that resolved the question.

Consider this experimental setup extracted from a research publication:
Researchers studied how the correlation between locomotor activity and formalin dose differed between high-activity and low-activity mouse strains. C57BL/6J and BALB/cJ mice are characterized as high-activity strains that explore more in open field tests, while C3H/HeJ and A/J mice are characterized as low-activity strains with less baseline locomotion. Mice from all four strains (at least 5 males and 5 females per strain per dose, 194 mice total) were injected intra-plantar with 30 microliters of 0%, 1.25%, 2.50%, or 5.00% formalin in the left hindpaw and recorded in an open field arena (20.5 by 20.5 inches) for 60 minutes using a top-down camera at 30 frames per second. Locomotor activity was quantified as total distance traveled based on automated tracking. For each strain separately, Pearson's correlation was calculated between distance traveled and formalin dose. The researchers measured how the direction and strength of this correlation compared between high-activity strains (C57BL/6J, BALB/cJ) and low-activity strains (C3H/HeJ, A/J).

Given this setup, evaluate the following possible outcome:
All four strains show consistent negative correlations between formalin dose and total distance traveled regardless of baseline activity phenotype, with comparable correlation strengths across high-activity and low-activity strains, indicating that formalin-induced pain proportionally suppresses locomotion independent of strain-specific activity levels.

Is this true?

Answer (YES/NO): NO